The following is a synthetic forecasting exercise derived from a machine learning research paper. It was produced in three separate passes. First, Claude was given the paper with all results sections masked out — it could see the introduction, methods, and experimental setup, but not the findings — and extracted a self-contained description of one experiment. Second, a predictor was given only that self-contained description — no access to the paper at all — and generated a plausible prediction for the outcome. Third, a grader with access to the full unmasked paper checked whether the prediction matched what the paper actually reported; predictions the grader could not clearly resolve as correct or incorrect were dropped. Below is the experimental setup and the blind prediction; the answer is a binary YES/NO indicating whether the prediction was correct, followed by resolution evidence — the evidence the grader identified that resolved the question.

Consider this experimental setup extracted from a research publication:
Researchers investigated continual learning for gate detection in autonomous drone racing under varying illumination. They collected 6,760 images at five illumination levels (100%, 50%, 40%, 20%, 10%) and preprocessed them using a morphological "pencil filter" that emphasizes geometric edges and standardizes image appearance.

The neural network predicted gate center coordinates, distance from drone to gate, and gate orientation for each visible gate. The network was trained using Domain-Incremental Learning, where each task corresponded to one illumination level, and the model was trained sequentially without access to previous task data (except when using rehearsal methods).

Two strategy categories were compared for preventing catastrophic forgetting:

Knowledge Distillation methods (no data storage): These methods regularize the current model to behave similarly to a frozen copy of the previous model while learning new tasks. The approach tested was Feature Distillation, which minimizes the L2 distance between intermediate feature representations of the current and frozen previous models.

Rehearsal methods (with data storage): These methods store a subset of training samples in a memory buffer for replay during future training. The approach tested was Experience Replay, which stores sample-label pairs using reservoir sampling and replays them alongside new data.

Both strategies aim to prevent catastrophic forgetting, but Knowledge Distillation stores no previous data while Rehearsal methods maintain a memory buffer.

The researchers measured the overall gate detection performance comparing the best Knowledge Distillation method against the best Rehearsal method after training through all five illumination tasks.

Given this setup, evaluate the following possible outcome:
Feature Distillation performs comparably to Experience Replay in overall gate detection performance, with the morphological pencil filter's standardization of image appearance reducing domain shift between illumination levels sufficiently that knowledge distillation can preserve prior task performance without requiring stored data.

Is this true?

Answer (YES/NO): NO